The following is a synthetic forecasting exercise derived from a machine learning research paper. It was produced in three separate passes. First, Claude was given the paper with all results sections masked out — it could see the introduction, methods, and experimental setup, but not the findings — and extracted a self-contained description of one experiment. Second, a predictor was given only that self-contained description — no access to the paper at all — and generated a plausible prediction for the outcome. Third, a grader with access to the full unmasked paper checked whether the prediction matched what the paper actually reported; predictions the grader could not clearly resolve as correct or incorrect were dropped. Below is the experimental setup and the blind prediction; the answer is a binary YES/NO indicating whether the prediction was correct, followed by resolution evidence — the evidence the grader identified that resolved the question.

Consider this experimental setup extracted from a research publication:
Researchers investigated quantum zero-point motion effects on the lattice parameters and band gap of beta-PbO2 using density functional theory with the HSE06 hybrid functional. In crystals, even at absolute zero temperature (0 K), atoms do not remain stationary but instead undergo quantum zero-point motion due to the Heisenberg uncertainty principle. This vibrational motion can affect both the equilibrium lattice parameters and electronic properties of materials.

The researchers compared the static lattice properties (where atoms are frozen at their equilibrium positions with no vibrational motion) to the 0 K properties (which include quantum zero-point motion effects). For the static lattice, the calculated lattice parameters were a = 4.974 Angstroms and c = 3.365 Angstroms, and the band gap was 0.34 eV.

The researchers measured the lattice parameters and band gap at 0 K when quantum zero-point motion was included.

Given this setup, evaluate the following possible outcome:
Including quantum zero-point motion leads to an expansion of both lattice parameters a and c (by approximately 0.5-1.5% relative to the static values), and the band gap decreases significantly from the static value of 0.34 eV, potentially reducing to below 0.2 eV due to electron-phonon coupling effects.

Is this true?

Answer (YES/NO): NO